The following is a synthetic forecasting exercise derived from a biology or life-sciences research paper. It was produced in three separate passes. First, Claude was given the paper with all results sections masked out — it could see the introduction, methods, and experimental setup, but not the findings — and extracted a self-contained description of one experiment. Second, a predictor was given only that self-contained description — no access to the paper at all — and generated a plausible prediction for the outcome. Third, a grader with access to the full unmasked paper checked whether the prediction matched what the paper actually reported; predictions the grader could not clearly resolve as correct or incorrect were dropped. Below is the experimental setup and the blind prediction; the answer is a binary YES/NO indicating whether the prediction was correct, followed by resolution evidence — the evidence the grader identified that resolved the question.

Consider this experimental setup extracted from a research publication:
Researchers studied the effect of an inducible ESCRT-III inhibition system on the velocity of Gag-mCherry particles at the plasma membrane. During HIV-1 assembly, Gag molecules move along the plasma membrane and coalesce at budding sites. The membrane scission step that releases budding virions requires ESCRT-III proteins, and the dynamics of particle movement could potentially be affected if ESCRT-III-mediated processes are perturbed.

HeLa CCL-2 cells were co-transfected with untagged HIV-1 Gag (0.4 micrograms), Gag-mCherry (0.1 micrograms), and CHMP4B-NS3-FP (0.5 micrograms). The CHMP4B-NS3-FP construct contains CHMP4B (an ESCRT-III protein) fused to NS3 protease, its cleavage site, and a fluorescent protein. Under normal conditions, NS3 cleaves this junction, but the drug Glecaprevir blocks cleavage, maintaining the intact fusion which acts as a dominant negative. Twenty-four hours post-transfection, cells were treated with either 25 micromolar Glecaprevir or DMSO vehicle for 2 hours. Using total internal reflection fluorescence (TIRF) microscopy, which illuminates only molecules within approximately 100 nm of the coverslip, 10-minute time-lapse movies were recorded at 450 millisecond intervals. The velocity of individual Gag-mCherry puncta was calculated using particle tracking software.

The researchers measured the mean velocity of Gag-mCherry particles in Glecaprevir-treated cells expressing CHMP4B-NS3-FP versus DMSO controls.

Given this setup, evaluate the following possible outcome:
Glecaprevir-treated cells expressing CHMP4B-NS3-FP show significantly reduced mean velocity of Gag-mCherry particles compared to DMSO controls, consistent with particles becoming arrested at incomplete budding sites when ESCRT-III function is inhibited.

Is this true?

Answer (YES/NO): NO